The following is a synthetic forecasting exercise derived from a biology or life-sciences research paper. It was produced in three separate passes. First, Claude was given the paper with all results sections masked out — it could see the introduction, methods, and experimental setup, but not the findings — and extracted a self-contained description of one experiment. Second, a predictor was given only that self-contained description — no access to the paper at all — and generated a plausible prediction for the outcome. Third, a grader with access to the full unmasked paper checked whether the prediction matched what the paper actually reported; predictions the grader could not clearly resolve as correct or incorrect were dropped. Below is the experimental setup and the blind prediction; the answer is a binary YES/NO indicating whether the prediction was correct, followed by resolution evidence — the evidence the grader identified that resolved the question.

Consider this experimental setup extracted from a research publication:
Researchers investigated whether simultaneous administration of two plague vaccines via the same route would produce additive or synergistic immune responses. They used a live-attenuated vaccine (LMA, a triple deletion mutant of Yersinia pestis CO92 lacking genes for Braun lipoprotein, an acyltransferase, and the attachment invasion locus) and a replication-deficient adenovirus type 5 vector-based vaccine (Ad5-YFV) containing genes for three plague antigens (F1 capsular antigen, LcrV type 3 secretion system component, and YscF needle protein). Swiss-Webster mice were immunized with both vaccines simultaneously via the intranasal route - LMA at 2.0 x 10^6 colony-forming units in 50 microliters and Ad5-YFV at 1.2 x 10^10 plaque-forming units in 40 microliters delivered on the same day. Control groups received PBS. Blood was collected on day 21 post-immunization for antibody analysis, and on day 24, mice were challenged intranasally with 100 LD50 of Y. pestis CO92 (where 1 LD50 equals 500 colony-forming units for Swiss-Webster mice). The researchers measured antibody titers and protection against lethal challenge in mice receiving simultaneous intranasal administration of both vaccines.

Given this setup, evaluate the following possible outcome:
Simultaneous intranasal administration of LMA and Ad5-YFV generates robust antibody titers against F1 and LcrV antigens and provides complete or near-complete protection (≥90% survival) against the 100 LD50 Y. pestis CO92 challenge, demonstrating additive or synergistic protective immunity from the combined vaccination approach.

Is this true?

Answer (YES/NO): NO